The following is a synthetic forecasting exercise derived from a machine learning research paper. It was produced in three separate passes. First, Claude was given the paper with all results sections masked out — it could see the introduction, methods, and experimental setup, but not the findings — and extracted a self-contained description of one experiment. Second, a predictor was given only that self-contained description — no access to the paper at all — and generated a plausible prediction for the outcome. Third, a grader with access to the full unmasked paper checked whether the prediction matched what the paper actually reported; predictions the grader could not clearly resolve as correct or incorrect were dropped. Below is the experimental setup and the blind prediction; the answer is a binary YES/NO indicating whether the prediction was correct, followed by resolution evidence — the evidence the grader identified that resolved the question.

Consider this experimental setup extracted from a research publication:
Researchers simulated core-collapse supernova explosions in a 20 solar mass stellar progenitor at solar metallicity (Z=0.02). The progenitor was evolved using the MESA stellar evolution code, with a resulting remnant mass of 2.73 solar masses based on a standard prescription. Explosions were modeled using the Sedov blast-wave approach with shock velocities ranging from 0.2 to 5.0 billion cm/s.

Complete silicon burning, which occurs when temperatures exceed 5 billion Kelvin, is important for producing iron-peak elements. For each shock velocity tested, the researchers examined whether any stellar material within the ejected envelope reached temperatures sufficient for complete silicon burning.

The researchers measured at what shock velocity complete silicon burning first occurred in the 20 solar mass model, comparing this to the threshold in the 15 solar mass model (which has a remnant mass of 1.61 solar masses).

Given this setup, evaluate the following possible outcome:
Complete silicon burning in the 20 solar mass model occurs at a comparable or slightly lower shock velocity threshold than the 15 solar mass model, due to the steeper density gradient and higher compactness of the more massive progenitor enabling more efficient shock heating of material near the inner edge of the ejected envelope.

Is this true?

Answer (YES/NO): NO